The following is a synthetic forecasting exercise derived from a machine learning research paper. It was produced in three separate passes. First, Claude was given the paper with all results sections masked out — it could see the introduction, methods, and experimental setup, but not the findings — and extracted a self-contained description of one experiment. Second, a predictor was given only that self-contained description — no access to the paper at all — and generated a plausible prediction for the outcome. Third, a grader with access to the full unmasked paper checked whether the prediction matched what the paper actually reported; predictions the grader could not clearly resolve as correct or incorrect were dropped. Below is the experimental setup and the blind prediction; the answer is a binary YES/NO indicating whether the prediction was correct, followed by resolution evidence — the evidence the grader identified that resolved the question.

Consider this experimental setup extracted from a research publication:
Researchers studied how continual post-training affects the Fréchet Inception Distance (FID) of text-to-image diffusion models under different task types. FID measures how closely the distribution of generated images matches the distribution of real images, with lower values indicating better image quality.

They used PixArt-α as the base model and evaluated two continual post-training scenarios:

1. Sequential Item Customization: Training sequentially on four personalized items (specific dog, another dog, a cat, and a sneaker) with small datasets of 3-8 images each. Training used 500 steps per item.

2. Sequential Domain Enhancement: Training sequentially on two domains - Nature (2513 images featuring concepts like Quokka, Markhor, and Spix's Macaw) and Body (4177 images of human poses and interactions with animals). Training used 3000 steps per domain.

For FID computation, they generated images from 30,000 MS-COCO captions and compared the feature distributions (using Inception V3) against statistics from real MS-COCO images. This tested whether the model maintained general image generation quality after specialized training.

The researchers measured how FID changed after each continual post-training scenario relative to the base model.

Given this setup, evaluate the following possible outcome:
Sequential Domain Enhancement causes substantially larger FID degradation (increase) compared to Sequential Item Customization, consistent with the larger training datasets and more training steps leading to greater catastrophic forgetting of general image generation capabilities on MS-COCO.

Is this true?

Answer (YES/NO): NO